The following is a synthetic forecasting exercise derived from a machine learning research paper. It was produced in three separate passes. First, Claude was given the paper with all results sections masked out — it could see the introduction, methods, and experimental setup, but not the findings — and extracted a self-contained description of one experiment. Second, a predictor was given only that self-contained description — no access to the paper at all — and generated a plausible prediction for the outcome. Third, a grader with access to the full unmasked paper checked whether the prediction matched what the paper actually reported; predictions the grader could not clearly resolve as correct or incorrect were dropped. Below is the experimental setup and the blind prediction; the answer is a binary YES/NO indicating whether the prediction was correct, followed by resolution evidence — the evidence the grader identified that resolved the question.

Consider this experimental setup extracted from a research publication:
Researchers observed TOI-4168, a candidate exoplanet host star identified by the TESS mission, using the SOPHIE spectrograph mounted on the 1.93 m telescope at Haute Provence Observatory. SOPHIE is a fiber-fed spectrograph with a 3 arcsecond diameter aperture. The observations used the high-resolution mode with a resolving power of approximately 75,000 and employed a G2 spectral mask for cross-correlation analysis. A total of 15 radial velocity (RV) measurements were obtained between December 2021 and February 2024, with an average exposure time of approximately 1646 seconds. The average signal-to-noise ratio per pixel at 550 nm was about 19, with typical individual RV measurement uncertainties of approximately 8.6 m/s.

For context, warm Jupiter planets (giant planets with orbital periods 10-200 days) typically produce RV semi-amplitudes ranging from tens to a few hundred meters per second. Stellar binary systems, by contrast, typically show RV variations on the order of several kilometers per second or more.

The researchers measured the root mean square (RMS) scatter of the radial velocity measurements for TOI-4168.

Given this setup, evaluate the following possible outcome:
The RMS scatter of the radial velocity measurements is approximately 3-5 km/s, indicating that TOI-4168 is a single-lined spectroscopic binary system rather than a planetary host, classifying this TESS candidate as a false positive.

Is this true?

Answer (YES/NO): NO